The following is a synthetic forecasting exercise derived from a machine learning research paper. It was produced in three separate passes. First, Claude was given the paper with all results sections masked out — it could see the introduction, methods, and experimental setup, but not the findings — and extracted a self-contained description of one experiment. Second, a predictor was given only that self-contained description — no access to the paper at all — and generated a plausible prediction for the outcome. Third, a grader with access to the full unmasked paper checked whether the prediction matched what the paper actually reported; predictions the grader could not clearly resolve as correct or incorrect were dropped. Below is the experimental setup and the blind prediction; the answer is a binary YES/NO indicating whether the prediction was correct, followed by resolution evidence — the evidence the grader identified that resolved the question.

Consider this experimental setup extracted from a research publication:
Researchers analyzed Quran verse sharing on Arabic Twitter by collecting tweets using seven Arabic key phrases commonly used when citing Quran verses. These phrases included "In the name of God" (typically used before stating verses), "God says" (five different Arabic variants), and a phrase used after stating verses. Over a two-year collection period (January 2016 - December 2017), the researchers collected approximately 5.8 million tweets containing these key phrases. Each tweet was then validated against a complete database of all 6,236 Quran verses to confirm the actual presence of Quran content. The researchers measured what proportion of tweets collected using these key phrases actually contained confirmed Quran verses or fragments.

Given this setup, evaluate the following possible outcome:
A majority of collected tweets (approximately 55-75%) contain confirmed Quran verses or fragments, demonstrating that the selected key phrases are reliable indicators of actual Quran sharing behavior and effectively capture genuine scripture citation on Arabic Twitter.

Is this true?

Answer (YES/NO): NO